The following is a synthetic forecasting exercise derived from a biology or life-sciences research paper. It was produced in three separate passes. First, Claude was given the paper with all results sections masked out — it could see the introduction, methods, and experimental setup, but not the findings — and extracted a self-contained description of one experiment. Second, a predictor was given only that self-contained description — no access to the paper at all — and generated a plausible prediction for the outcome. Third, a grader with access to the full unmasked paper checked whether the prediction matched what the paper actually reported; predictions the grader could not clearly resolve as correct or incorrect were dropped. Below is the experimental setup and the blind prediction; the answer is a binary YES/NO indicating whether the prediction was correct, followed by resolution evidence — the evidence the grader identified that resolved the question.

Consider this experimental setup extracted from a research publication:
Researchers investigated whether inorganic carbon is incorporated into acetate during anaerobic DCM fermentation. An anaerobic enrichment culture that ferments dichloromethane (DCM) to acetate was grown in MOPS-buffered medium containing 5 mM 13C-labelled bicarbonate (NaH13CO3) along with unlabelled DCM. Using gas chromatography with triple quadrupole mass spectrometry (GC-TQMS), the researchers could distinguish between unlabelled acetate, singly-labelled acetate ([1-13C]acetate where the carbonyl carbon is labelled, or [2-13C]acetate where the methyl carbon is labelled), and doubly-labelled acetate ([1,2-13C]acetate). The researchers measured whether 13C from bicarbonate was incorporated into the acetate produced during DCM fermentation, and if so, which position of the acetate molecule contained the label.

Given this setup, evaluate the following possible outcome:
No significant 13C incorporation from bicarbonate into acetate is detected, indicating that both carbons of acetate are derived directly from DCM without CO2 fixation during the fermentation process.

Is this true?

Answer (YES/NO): NO